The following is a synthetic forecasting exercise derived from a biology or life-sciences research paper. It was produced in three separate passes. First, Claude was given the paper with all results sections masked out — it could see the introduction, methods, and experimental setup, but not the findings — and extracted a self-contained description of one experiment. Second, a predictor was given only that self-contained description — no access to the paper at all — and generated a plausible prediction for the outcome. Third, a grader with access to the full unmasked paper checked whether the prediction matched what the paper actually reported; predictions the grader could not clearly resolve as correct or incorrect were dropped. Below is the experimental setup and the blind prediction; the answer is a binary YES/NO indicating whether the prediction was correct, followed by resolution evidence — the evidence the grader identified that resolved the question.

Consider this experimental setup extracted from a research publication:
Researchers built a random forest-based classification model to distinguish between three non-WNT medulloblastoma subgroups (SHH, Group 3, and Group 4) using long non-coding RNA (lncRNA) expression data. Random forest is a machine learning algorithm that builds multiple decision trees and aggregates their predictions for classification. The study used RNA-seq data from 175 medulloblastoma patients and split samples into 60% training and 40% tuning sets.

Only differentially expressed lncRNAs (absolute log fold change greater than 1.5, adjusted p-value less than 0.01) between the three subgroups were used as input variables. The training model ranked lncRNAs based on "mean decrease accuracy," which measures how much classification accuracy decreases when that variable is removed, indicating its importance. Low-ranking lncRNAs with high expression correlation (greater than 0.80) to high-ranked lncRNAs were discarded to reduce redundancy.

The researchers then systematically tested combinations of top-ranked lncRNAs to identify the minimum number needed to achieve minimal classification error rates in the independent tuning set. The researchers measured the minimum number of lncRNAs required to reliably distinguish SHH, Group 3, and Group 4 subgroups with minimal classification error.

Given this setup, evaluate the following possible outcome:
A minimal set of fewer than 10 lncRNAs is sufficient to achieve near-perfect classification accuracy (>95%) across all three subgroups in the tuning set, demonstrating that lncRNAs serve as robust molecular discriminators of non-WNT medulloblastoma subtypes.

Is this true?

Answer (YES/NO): NO